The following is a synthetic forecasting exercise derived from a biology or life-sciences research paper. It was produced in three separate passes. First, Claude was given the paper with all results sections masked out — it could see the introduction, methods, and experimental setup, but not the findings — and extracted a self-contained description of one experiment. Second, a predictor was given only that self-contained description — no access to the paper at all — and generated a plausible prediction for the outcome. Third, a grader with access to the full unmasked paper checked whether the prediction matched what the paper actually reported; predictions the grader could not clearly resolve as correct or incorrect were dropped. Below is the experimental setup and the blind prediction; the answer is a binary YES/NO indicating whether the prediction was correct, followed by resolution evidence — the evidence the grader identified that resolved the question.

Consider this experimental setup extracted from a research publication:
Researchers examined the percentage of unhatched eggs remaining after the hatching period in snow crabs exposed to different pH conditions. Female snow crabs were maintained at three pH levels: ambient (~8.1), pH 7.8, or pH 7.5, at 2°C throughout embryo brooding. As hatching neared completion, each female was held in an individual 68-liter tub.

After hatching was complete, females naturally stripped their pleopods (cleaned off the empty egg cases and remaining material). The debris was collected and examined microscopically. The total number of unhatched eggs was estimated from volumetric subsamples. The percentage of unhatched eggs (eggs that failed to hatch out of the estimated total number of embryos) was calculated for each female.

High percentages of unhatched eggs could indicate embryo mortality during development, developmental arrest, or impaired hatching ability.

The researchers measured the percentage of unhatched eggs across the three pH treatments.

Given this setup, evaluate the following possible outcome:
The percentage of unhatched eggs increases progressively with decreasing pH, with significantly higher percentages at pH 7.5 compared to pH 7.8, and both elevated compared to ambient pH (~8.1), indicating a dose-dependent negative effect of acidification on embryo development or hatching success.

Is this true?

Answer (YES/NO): NO